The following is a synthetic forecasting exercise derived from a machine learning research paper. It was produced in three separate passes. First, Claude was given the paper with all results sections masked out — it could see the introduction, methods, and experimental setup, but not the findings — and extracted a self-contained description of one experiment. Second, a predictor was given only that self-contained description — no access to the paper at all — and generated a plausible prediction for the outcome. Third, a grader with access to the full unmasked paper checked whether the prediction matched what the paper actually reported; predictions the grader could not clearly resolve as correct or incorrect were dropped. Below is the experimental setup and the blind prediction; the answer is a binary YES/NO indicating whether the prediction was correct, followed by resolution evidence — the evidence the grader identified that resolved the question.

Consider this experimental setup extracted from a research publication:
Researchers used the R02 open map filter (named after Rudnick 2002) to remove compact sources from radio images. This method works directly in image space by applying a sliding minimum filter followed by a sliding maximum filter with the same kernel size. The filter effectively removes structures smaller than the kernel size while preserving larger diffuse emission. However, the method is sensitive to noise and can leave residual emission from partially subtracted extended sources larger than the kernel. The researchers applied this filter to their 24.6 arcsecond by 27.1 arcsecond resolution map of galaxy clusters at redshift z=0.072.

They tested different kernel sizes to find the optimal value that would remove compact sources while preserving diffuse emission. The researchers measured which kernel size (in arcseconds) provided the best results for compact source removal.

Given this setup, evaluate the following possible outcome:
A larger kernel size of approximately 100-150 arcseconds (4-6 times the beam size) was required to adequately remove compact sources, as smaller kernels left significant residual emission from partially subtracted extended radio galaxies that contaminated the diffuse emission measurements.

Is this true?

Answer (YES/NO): NO